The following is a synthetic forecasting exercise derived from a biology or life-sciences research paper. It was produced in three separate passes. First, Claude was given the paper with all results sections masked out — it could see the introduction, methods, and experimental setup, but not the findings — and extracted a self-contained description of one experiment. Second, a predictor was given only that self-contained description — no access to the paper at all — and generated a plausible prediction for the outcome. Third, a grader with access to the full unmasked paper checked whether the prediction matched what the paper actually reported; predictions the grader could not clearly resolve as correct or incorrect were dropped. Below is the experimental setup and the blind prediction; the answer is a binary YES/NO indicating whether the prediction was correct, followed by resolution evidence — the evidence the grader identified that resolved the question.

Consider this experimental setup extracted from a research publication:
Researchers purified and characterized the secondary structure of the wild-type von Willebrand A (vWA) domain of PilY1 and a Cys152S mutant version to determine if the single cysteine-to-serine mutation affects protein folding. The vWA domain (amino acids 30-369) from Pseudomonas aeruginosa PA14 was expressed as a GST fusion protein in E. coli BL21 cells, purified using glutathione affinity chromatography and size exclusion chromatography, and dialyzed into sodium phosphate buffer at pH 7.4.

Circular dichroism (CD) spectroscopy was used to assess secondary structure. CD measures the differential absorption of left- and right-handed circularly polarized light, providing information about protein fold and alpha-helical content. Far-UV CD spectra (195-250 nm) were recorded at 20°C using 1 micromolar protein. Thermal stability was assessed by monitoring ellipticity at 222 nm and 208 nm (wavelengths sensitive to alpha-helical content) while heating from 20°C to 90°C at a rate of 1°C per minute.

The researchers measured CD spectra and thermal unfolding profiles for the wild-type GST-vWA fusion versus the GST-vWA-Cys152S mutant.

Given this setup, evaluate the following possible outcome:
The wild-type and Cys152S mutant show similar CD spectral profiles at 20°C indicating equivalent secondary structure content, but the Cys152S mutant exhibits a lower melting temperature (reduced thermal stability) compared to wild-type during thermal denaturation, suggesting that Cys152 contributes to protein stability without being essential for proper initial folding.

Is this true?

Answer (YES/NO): NO